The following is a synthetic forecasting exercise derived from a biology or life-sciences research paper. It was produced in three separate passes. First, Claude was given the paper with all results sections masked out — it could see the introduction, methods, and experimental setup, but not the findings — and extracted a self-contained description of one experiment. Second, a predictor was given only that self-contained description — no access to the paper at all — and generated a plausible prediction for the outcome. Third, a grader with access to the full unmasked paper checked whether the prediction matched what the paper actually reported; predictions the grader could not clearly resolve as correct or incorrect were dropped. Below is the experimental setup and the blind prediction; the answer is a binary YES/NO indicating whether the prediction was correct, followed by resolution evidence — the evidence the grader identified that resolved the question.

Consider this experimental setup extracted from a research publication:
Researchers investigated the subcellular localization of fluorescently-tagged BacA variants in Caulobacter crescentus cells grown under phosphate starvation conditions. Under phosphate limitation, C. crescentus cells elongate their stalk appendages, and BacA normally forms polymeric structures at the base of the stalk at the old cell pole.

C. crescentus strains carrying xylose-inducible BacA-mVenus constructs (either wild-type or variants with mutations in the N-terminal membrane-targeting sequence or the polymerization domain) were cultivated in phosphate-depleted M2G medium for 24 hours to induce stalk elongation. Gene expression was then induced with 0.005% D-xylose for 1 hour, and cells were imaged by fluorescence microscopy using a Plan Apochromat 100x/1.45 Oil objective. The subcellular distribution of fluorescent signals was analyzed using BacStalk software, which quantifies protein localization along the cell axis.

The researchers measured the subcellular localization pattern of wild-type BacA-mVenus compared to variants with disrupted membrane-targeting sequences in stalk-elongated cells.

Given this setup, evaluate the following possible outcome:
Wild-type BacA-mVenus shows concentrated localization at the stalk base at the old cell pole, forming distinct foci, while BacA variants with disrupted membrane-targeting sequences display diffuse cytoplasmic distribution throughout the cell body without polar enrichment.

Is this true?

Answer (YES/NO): YES